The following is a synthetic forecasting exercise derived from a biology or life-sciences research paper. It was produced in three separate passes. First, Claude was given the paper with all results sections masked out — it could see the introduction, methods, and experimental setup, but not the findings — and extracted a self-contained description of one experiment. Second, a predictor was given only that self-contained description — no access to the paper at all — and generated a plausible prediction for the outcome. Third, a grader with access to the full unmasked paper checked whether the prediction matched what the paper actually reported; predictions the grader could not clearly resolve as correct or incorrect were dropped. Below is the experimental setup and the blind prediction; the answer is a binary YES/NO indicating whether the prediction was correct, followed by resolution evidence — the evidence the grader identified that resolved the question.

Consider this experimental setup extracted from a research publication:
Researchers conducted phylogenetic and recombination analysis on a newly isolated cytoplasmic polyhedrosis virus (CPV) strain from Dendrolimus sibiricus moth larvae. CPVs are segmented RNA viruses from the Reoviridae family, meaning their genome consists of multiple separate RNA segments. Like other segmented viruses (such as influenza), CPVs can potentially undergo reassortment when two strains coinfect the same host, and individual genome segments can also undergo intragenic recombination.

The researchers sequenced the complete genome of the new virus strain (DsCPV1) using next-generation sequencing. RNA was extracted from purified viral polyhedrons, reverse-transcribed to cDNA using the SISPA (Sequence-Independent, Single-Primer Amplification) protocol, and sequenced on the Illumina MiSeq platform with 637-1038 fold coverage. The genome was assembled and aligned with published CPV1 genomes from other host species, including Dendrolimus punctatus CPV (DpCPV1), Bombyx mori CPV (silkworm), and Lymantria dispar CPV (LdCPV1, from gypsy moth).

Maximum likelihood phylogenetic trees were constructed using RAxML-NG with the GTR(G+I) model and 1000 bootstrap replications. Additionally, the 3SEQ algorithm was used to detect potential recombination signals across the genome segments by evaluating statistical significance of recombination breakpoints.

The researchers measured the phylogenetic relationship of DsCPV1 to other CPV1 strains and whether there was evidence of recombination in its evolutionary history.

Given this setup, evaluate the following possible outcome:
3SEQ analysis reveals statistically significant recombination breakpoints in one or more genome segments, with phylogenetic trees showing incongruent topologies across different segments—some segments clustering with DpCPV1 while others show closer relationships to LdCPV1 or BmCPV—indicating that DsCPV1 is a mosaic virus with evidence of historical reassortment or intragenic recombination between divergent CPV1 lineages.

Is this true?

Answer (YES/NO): YES